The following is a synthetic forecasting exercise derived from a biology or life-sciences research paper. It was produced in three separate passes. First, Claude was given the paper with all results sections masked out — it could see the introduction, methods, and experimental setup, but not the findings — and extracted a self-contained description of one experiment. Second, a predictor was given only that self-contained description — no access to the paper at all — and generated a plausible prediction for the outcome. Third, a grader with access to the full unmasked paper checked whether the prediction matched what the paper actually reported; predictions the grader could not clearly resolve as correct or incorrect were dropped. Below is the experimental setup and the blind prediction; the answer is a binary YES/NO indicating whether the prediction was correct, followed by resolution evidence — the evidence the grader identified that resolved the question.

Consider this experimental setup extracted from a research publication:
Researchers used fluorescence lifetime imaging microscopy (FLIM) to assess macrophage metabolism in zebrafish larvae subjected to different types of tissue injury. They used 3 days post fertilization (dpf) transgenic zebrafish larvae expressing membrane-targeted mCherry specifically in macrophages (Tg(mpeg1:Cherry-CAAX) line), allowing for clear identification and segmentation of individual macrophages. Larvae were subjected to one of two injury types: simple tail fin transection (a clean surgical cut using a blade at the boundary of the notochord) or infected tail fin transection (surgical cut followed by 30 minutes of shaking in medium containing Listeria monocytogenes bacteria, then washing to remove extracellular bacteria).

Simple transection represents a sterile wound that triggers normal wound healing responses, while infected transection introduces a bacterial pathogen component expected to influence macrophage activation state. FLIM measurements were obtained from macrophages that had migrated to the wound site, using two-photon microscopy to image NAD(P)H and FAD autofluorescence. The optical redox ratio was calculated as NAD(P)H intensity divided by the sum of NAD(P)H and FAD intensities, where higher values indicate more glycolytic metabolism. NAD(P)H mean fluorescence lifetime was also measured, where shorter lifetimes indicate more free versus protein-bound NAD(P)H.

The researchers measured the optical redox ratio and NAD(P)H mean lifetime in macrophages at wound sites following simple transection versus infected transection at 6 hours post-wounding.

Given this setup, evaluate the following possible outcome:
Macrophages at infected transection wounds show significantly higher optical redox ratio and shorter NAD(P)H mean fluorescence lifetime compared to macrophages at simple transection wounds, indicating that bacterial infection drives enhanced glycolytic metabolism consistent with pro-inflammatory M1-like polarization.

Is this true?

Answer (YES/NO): NO